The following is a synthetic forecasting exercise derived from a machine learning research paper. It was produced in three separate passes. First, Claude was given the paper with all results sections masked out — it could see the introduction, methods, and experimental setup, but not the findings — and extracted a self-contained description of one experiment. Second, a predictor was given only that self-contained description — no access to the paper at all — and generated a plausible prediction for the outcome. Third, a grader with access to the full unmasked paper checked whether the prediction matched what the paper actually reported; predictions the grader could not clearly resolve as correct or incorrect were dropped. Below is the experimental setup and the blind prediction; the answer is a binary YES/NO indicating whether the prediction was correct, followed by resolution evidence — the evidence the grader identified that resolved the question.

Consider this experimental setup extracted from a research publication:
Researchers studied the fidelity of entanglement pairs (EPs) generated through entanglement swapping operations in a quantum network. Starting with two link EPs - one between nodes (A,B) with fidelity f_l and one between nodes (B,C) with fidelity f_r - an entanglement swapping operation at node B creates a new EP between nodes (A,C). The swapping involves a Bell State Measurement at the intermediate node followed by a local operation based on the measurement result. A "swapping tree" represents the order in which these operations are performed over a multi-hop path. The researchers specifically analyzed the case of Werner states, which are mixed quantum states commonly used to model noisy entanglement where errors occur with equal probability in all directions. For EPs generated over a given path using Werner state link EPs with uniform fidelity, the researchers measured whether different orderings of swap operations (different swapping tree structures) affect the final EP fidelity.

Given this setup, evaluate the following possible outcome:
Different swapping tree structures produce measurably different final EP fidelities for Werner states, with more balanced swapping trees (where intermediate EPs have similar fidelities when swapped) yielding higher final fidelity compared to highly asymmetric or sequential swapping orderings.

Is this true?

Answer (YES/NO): NO